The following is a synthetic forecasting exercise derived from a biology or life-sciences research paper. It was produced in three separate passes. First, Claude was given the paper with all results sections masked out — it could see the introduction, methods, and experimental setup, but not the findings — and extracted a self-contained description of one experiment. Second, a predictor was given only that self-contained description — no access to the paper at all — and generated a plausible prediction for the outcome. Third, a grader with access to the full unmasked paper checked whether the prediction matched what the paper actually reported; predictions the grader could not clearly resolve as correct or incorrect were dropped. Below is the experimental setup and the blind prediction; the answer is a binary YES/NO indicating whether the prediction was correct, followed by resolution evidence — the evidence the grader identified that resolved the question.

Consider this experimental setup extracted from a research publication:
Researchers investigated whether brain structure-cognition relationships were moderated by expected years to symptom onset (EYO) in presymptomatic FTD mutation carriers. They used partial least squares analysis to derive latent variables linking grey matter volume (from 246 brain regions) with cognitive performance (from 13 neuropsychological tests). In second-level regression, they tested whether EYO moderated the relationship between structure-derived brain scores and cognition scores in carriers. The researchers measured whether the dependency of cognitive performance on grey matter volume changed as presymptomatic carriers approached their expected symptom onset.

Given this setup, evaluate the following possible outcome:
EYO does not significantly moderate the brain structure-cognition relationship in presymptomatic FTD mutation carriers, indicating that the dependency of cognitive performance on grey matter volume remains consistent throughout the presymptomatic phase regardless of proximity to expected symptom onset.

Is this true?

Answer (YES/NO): YES